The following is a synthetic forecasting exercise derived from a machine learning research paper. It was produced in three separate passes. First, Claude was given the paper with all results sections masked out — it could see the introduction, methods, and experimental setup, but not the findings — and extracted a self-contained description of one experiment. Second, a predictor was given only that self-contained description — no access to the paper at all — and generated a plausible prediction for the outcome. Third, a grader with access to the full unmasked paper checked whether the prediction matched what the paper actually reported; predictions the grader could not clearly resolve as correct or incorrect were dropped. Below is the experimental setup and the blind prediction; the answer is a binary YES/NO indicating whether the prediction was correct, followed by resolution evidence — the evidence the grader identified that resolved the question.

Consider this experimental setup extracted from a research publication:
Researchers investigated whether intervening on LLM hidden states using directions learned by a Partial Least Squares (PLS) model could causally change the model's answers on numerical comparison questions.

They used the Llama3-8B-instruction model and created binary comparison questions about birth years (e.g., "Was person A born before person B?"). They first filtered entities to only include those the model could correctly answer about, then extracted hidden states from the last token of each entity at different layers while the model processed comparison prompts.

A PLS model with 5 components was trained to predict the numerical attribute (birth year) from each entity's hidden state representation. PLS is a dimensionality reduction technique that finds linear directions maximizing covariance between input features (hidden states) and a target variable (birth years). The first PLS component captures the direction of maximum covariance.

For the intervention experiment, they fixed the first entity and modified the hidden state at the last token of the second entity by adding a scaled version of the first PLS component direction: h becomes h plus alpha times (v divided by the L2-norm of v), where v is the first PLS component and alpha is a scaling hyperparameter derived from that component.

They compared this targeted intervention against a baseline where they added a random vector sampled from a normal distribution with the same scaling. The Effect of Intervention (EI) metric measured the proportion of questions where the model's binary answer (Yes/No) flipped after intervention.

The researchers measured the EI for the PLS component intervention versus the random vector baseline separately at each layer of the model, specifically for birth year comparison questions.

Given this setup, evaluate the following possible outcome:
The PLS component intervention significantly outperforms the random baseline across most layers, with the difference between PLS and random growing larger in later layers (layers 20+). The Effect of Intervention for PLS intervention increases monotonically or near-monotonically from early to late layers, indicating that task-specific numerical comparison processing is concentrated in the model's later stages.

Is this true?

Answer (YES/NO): NO